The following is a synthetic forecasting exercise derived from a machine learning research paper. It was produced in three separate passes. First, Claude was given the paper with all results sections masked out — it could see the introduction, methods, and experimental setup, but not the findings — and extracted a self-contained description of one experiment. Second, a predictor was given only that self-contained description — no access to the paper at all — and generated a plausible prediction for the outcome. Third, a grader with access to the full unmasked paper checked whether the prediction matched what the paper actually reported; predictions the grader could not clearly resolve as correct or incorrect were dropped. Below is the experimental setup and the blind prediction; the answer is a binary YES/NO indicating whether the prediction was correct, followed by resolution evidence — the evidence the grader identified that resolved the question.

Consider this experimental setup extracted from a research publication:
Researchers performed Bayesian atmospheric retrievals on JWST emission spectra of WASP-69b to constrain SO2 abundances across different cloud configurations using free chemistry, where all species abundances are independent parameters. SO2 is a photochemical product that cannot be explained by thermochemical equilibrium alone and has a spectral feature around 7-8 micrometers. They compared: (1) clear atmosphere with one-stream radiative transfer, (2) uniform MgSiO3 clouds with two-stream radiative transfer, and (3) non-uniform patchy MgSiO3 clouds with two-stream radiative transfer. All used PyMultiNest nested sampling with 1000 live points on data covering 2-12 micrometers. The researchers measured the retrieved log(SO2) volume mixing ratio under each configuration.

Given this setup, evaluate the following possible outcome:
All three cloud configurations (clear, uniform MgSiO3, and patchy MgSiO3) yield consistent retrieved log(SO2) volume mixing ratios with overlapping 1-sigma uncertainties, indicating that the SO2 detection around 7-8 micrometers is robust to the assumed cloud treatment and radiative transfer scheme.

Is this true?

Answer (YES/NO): NO